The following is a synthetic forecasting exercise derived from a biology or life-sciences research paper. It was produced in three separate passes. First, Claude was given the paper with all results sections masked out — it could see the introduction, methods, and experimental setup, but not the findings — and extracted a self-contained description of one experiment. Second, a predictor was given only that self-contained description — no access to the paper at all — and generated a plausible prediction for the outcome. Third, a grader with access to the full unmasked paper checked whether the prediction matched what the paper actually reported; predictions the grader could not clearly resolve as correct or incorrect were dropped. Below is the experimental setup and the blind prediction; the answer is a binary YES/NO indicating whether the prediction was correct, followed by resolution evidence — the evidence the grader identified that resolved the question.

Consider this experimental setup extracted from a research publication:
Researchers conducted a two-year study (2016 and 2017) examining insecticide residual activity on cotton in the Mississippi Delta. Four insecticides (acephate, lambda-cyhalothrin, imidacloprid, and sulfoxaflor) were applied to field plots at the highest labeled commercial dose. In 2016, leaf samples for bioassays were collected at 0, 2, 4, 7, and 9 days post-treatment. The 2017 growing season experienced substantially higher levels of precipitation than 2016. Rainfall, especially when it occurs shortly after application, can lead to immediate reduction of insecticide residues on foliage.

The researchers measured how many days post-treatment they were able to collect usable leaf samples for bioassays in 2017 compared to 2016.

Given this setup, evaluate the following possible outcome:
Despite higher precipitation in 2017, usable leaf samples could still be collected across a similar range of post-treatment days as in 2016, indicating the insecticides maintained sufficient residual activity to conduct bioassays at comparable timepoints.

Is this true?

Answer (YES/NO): NO